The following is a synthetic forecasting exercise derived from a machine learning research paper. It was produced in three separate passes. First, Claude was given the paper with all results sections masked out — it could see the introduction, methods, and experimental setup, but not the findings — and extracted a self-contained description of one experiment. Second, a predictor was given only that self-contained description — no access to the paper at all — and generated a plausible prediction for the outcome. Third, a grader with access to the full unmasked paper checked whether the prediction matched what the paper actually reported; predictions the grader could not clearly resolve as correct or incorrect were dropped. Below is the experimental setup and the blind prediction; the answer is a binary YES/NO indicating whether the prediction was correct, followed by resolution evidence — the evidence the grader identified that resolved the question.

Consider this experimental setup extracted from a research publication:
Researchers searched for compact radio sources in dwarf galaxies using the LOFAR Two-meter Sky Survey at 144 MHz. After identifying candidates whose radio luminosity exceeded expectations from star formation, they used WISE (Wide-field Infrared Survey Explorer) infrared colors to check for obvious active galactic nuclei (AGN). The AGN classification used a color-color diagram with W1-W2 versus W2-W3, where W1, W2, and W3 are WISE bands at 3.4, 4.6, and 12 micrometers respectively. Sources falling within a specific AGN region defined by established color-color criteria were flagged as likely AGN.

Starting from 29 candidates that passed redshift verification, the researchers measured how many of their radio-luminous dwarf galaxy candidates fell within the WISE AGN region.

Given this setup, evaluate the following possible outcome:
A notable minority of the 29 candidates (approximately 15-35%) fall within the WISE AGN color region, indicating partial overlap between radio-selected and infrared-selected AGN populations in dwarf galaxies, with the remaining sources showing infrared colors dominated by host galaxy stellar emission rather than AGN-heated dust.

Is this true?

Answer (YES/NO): NO